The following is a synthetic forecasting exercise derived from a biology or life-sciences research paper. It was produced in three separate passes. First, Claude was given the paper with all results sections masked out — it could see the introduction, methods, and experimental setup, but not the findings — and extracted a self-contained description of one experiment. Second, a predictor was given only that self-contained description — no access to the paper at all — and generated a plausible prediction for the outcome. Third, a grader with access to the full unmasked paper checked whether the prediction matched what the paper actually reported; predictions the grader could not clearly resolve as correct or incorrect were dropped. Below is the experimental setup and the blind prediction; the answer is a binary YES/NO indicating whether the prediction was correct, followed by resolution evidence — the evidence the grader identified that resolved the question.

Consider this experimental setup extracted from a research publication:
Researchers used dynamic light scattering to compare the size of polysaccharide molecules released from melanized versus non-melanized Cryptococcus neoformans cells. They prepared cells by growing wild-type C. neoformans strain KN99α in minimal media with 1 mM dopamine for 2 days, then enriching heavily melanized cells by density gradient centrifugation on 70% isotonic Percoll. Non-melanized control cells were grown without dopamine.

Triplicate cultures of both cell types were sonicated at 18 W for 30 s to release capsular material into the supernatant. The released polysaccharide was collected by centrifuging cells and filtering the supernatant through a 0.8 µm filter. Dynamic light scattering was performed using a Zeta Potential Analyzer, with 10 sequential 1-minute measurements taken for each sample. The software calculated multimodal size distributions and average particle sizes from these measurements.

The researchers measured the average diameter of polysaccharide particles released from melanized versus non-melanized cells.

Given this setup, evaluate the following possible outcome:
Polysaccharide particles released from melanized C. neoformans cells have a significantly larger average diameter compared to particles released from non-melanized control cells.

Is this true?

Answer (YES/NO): YES